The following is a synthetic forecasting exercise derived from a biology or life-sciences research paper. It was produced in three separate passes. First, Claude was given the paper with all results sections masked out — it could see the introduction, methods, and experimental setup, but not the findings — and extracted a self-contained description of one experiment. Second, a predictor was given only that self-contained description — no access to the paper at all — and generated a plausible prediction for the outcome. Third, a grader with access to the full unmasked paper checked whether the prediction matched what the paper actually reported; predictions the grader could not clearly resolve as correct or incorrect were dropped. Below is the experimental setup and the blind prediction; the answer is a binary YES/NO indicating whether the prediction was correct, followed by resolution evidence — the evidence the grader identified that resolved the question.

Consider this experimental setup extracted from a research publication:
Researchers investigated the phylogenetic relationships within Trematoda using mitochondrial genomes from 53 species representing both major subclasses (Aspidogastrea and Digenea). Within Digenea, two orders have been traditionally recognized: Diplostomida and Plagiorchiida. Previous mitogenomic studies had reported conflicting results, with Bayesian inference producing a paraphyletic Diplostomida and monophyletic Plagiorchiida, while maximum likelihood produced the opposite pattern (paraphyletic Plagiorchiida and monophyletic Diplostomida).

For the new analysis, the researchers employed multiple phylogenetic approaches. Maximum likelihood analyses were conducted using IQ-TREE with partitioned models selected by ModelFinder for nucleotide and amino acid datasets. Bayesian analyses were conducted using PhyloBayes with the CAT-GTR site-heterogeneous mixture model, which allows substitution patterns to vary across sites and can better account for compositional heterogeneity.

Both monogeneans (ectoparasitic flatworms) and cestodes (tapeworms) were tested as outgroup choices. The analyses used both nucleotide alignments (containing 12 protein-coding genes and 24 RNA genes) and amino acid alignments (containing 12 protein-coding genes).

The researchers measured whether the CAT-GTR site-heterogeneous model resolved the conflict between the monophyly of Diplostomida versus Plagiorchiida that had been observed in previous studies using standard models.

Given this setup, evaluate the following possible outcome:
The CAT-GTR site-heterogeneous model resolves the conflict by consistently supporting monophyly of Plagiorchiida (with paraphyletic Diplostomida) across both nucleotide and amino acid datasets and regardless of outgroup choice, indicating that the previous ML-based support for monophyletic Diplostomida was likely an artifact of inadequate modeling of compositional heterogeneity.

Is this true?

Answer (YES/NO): NO